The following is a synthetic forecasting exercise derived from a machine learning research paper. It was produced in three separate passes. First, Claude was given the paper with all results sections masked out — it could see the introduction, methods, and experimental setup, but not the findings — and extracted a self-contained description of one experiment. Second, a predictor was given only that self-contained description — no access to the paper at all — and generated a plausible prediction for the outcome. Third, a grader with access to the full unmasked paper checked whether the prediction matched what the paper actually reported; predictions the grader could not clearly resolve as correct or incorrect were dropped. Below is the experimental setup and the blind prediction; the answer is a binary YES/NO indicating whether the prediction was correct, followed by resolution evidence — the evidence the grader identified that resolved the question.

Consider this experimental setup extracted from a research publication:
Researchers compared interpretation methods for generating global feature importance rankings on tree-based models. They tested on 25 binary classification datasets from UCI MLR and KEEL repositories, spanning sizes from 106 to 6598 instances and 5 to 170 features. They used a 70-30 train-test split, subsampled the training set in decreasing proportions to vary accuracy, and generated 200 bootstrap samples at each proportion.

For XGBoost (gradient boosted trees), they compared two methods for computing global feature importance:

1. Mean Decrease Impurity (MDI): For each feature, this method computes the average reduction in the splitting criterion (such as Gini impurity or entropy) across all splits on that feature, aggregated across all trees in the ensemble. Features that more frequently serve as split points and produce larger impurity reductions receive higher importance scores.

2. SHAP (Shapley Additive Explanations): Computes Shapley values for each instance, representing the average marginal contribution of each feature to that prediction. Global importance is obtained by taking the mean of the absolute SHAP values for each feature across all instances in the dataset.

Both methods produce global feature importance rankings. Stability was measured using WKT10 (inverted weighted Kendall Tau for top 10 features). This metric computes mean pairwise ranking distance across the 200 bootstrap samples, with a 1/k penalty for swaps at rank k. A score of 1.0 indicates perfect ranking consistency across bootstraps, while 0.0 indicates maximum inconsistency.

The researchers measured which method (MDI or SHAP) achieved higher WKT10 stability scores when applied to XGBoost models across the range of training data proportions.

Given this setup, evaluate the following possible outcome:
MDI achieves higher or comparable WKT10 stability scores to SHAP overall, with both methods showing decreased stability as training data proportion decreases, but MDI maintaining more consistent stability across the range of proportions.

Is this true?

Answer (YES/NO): NO